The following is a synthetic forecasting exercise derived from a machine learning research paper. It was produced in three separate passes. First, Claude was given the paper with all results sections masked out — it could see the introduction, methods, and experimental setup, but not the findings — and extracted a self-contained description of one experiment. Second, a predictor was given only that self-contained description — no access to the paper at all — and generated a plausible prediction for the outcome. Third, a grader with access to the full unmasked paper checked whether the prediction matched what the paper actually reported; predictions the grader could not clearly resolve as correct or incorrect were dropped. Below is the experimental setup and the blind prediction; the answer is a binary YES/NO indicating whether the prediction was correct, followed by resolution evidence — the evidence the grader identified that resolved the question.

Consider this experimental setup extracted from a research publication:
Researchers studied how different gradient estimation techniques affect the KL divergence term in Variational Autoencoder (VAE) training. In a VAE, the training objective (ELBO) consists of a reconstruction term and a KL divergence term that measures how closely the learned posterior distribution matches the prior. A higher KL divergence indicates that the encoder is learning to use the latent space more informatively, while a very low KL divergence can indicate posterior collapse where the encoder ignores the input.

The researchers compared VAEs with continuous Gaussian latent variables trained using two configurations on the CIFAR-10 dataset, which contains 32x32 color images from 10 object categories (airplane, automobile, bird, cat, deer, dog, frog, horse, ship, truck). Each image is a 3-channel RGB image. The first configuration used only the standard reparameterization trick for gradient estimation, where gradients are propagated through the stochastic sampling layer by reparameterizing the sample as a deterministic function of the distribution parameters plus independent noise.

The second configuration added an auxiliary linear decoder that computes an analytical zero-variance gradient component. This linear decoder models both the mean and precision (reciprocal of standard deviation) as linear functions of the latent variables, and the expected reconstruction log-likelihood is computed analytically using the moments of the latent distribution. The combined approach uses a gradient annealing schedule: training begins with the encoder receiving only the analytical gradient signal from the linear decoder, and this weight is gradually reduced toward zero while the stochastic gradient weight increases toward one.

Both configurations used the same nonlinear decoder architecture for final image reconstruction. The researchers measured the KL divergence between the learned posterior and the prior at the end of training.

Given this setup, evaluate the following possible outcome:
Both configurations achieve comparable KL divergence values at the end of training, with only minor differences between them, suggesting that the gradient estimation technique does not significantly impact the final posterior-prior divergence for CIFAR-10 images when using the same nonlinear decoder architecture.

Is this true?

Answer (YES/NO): NO